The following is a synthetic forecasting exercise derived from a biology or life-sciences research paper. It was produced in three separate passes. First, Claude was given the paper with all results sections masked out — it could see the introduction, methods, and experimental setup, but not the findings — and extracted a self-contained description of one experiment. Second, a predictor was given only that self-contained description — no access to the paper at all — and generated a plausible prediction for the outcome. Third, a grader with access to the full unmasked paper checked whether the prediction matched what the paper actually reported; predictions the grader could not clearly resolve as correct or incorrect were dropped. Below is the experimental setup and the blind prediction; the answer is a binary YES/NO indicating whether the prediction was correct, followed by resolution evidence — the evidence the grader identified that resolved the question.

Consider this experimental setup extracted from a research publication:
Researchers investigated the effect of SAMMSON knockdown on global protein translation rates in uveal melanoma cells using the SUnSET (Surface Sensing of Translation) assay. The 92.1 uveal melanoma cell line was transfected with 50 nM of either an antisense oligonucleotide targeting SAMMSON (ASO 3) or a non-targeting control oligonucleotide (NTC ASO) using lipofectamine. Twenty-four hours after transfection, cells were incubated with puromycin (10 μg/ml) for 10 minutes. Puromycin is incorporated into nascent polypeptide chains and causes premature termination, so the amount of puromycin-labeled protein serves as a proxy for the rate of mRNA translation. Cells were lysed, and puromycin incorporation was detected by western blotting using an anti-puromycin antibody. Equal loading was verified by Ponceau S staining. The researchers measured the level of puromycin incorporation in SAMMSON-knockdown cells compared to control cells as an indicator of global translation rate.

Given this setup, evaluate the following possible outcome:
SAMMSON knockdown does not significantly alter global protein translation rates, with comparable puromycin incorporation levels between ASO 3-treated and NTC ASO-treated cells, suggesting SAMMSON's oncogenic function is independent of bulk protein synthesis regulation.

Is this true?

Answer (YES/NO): NO